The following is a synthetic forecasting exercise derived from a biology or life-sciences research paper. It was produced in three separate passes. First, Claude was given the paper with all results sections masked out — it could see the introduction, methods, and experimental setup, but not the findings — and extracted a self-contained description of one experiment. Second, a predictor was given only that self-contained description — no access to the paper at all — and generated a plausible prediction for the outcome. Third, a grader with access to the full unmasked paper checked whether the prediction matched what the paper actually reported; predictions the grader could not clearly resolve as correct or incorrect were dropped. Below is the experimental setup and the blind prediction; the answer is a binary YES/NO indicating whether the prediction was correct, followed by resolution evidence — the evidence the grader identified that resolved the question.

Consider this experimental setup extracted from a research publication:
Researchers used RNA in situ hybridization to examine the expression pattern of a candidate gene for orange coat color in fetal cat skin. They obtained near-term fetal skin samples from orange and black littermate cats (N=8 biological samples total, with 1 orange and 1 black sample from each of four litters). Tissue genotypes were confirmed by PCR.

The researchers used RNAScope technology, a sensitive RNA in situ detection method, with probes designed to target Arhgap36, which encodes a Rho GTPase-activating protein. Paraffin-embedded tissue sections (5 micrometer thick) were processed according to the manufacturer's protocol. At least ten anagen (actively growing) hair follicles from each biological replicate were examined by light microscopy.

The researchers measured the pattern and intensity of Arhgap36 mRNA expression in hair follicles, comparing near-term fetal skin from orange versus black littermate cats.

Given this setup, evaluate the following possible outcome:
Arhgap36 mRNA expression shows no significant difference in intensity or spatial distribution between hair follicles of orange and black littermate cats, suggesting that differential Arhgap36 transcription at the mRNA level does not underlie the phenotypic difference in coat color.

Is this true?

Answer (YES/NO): NO